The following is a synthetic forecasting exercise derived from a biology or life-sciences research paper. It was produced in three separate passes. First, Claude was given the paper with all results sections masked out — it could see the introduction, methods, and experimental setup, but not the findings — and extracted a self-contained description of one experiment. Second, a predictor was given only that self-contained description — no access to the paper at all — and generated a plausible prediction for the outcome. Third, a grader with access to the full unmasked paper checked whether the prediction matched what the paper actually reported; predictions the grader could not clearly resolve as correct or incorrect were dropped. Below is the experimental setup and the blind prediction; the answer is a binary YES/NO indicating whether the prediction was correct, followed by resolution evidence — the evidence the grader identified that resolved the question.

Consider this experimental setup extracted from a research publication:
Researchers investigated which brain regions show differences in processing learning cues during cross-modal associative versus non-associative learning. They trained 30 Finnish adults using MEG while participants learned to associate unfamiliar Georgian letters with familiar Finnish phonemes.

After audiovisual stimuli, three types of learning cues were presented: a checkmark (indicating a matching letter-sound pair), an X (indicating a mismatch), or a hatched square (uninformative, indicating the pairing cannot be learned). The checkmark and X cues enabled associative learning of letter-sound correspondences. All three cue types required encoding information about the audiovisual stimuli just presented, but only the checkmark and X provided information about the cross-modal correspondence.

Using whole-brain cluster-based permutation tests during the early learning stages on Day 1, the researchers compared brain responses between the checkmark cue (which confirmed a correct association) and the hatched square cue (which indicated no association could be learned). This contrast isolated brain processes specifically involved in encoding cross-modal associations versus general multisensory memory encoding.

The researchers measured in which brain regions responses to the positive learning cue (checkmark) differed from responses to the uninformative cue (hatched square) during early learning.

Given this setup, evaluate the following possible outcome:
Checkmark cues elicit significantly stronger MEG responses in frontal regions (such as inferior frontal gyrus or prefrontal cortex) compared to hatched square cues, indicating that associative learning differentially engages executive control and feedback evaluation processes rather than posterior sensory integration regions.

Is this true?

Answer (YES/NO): NO